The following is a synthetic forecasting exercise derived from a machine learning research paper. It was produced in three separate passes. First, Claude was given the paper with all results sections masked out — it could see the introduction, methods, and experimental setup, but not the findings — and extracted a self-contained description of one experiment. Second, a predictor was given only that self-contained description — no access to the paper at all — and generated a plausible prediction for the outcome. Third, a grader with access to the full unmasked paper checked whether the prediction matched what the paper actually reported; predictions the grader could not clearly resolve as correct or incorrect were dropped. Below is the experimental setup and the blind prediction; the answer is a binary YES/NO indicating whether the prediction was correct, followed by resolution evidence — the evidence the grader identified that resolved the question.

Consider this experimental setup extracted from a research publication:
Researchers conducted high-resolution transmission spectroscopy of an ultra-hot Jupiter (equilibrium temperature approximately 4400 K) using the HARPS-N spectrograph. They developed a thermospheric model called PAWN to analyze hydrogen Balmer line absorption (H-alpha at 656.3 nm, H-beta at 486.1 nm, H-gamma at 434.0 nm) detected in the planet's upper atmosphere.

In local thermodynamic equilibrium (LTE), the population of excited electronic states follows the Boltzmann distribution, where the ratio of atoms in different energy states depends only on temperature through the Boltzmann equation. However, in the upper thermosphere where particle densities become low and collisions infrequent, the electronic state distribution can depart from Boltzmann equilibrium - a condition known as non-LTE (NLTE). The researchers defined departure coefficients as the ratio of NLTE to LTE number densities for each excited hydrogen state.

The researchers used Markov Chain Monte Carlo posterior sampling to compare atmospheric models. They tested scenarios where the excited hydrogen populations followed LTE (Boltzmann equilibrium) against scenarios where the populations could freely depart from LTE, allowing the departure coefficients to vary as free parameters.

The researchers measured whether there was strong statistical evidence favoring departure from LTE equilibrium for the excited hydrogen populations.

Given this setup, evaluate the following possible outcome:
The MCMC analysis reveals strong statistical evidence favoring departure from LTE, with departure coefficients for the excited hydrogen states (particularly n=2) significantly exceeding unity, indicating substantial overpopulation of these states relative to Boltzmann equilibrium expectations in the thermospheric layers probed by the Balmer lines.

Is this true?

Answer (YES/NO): NO